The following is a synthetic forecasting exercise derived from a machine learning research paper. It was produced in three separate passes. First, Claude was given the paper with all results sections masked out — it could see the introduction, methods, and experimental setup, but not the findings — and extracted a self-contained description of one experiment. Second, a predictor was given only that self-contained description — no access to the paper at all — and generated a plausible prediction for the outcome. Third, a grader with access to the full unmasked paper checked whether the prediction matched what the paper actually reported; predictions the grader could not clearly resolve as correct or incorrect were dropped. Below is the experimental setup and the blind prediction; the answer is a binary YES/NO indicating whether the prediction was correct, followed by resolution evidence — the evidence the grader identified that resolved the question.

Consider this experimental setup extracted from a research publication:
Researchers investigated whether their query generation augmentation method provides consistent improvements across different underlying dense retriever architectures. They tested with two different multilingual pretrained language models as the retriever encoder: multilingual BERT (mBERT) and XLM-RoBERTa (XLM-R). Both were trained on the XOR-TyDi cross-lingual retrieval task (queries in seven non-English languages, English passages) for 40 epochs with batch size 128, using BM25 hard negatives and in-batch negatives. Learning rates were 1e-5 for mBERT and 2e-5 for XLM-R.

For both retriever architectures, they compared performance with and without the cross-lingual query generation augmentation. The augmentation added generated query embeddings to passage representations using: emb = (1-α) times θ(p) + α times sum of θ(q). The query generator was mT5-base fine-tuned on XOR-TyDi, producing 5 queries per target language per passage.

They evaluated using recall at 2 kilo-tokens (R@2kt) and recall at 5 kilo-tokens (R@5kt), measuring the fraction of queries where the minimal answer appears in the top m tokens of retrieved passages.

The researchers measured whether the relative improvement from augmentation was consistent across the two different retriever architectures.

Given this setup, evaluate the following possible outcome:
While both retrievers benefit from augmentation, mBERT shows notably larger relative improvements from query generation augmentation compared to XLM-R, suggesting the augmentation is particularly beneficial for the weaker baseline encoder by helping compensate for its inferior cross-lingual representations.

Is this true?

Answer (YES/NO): NO